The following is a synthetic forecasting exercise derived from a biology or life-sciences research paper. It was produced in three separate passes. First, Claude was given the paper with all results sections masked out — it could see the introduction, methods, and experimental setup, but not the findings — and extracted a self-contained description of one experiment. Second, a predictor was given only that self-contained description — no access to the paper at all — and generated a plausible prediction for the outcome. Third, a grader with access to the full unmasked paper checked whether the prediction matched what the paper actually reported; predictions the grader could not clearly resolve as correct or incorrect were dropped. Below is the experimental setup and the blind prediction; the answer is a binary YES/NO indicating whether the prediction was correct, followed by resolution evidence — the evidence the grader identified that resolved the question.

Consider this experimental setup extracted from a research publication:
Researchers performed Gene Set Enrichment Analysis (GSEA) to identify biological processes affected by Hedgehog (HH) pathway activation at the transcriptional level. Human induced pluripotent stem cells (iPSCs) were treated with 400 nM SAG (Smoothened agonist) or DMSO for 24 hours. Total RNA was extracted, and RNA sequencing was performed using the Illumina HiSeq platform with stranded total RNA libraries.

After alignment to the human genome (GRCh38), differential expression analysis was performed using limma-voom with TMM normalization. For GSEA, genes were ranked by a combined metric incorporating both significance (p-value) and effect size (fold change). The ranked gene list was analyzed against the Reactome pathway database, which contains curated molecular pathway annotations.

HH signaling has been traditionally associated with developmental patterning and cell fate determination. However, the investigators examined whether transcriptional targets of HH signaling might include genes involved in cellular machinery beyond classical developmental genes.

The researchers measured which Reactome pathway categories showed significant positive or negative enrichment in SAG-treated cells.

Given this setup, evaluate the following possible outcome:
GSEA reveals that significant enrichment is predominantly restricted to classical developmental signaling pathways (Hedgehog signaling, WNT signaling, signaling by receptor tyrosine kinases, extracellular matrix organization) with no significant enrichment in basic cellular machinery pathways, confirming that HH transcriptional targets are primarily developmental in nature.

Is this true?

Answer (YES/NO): NO